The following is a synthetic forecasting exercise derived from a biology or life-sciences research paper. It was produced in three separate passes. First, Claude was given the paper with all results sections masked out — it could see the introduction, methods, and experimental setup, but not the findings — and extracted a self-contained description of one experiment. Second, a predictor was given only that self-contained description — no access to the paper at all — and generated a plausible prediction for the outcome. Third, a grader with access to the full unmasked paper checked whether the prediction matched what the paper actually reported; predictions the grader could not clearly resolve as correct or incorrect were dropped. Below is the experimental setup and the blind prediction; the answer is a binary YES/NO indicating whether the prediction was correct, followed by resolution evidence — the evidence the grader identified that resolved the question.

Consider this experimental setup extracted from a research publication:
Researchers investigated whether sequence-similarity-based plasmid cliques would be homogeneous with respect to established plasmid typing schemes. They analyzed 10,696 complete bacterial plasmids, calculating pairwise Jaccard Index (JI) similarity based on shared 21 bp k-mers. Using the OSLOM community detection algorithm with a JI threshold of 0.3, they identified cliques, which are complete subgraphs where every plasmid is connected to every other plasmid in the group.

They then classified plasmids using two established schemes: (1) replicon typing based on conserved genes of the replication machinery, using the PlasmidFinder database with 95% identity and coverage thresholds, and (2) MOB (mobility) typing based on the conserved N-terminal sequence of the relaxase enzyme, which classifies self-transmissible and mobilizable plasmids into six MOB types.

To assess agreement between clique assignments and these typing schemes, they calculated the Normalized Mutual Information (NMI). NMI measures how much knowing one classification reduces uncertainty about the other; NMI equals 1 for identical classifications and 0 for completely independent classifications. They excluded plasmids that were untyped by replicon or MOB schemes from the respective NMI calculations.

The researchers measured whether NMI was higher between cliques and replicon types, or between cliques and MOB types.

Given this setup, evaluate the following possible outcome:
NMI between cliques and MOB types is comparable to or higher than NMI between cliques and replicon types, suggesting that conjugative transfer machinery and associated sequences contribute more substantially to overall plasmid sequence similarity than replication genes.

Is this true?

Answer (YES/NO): NO